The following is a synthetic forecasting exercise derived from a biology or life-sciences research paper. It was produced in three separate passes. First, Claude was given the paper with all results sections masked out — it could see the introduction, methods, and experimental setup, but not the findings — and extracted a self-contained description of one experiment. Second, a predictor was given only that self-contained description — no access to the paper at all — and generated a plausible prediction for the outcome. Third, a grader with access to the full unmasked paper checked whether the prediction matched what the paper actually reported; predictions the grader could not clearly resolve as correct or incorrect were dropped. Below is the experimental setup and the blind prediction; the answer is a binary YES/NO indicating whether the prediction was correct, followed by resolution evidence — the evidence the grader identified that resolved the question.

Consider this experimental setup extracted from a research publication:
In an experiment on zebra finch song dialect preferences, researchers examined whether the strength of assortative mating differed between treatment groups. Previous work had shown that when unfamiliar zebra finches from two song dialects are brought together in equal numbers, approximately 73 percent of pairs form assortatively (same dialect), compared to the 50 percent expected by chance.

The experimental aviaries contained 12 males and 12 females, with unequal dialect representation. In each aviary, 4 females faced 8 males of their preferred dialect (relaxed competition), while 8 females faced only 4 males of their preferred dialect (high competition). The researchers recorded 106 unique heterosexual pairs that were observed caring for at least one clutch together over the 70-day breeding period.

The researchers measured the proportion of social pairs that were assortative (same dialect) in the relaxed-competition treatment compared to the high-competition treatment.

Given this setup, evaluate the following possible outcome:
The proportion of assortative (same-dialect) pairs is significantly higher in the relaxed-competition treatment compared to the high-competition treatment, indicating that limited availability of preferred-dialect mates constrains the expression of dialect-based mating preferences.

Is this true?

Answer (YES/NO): YES